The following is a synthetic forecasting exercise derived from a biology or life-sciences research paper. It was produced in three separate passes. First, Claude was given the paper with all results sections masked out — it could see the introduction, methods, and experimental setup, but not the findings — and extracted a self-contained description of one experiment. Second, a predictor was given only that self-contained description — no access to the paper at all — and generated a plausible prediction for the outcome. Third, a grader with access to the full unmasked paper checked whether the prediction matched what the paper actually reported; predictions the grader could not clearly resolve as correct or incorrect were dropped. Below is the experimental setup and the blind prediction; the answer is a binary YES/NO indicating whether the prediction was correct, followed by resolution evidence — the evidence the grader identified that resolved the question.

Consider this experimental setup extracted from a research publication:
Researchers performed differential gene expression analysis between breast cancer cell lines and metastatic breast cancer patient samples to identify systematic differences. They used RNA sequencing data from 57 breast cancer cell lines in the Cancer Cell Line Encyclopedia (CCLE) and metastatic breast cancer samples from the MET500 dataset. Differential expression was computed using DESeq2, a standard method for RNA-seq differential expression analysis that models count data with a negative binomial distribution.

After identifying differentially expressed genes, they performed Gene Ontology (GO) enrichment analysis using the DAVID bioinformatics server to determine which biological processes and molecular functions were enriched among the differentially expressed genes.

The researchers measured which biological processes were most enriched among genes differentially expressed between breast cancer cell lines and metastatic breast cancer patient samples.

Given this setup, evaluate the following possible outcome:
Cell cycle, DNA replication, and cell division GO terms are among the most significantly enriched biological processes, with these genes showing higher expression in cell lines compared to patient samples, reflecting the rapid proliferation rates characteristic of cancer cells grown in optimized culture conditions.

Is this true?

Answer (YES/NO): YES